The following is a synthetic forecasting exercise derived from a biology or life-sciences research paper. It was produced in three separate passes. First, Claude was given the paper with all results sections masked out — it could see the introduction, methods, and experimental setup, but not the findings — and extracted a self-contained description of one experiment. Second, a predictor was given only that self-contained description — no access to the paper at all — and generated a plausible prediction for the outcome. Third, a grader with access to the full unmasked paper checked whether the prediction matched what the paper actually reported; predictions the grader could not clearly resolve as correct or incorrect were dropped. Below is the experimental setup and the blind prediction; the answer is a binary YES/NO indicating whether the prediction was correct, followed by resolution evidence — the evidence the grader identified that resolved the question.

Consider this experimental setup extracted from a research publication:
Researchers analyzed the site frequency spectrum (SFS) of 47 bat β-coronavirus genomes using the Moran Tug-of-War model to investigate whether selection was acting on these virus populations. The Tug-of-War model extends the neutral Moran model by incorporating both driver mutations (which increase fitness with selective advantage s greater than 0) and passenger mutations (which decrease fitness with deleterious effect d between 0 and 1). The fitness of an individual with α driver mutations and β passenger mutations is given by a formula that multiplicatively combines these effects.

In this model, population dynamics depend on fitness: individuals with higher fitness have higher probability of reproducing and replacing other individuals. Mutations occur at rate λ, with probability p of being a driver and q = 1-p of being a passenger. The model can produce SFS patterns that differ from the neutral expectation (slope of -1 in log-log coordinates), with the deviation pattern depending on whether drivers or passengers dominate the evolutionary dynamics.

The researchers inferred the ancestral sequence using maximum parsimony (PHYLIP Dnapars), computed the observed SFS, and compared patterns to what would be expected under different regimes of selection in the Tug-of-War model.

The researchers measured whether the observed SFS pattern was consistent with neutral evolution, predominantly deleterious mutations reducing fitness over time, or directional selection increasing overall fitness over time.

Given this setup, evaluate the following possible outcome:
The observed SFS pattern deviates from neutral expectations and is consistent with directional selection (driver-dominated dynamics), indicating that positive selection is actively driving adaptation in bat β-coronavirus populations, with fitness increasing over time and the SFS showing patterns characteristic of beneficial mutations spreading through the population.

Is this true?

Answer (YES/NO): NO